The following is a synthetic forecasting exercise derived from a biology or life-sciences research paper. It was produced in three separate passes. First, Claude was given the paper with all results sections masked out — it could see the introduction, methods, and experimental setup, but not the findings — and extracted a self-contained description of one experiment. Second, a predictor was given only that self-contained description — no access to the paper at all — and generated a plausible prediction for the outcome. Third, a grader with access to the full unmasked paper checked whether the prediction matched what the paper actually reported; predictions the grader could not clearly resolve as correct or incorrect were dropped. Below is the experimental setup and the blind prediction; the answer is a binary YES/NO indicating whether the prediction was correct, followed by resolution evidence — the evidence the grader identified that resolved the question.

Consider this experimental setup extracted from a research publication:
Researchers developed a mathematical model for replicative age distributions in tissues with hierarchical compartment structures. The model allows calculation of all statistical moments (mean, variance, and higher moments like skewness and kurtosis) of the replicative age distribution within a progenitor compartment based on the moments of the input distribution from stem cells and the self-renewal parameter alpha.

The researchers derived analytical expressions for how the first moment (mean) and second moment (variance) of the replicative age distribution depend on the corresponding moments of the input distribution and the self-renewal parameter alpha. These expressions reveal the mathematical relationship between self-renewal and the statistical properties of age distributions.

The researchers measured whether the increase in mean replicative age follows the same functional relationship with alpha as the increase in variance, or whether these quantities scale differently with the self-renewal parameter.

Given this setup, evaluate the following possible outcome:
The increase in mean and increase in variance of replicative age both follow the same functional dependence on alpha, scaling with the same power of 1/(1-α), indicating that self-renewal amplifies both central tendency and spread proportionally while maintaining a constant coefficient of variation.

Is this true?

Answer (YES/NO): NO